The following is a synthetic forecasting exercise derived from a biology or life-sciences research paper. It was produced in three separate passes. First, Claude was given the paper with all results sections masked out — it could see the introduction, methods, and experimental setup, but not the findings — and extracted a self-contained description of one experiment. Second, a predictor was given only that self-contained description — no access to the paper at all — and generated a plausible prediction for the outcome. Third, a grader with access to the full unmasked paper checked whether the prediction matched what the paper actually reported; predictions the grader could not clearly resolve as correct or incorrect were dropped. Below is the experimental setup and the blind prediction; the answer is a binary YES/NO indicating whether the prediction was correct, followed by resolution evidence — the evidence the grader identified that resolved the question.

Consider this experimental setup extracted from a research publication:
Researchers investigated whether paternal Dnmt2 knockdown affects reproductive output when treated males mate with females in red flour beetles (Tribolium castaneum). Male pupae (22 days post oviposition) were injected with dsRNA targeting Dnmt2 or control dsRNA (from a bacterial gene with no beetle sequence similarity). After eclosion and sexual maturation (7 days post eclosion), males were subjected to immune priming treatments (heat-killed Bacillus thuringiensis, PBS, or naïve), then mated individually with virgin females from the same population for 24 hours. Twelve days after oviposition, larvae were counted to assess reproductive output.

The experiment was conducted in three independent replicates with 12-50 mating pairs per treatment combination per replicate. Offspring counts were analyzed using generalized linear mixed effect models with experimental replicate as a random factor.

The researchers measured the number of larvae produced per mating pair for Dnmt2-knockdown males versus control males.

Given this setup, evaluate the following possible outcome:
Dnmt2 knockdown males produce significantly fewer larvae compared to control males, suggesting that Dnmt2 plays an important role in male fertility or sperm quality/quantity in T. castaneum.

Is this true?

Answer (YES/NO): NO